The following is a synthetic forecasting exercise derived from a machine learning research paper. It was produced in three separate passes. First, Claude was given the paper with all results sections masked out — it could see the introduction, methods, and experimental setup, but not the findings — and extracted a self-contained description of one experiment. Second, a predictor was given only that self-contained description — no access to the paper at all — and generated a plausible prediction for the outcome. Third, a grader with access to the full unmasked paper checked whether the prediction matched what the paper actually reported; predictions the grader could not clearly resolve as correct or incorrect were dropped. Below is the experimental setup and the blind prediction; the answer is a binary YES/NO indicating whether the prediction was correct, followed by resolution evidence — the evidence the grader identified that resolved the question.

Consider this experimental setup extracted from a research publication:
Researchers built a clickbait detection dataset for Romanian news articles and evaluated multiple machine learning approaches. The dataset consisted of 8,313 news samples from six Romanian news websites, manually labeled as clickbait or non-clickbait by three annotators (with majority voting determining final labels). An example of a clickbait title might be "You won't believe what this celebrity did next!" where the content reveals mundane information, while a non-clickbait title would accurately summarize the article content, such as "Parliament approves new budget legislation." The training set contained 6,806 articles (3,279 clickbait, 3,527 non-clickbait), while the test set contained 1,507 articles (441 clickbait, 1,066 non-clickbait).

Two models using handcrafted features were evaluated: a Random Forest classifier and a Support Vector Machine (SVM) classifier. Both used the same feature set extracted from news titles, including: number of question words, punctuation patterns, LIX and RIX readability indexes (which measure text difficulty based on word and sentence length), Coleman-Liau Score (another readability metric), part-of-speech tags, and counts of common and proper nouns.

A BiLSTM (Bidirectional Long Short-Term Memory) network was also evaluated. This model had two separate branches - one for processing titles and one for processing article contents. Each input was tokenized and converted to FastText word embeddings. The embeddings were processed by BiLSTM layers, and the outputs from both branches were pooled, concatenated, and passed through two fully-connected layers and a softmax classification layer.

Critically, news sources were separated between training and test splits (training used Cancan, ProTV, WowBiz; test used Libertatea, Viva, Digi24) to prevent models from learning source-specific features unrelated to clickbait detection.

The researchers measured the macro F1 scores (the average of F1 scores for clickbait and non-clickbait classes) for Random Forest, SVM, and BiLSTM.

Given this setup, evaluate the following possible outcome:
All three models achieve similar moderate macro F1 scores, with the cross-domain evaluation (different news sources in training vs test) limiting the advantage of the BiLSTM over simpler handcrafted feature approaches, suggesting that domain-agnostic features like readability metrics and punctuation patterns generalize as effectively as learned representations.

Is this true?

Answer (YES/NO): NO